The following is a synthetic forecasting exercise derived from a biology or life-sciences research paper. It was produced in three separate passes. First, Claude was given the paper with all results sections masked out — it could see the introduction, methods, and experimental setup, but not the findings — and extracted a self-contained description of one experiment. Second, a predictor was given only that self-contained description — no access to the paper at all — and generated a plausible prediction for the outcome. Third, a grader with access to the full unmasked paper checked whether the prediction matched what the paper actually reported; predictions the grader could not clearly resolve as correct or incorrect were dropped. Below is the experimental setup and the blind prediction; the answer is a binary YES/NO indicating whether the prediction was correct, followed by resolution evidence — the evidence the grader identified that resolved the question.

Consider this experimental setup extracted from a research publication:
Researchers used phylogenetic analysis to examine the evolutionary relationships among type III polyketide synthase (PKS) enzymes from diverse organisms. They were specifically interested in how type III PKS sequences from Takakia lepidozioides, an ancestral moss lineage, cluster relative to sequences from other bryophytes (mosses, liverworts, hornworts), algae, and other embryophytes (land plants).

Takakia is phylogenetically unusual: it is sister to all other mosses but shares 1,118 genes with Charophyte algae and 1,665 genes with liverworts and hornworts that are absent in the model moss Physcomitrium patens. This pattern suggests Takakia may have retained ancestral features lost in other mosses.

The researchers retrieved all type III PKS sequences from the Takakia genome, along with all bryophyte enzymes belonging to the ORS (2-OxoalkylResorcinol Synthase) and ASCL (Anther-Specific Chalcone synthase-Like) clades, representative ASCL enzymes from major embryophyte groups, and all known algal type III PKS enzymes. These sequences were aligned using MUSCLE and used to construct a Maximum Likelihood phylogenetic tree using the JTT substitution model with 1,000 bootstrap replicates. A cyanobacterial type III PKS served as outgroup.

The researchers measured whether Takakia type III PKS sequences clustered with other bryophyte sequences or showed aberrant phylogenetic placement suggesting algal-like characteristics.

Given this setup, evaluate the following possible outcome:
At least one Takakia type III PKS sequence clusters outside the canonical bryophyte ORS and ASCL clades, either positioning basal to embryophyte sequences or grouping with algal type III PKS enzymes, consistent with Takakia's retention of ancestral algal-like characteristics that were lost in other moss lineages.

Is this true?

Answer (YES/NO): NO